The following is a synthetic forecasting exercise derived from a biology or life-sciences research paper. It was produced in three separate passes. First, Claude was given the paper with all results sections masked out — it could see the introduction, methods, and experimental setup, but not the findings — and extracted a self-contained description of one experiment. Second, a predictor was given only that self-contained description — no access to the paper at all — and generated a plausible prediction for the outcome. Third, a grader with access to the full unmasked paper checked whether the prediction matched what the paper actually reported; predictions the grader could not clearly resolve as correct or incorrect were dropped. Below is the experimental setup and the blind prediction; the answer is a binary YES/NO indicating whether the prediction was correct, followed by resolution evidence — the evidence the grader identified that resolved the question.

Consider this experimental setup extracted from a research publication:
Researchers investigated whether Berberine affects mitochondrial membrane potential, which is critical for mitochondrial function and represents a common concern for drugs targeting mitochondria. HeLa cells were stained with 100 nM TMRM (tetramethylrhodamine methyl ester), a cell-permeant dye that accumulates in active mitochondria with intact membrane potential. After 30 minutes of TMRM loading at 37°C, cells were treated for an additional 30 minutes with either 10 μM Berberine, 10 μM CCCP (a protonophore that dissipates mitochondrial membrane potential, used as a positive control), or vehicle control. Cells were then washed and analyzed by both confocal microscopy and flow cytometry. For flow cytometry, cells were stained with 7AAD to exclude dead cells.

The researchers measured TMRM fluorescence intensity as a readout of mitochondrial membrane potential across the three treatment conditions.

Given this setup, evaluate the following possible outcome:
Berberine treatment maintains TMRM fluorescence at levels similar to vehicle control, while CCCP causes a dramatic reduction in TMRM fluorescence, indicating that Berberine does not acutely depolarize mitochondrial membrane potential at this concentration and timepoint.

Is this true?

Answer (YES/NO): YES